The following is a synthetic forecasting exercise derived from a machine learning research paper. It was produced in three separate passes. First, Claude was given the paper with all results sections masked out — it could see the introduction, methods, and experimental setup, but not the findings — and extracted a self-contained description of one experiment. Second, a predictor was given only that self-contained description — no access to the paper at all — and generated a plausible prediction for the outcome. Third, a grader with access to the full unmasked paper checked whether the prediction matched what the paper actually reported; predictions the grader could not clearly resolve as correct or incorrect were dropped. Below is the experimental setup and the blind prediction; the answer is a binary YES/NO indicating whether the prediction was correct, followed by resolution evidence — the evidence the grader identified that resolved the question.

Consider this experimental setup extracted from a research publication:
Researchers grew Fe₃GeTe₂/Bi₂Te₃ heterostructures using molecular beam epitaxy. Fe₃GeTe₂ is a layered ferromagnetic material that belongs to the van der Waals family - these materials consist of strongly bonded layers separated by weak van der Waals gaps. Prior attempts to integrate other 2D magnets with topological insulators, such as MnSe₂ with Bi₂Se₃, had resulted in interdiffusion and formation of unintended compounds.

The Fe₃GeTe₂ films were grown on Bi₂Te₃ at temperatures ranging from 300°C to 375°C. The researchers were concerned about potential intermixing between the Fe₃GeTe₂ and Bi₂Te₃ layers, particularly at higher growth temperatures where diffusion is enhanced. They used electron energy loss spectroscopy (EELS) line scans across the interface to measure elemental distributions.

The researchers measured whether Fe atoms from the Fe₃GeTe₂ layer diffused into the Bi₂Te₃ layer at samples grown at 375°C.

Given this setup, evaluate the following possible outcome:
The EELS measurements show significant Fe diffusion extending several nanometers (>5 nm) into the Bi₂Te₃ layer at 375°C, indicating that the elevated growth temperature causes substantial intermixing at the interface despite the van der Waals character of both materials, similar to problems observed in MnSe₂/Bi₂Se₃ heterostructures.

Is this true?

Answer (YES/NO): NO